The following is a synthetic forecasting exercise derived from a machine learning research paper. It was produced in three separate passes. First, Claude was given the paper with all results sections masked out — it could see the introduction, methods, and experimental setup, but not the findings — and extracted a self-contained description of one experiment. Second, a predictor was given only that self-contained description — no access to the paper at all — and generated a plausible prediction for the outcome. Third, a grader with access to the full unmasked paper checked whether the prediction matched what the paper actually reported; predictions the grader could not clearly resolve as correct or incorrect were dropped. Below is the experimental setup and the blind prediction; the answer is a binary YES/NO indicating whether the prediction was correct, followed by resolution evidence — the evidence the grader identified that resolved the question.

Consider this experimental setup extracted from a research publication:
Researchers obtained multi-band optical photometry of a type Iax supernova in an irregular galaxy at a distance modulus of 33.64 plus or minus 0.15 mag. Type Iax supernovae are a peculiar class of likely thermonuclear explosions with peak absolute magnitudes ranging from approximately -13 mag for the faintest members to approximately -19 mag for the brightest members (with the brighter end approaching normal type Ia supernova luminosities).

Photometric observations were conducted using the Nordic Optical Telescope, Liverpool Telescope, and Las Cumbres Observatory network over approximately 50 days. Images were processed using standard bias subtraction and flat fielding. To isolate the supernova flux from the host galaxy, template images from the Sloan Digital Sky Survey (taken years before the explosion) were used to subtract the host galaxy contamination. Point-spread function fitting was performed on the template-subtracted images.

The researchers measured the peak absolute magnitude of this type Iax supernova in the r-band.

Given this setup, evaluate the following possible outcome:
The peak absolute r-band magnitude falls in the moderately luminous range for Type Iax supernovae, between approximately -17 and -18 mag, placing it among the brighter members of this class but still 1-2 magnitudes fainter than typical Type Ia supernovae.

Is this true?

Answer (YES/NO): NO